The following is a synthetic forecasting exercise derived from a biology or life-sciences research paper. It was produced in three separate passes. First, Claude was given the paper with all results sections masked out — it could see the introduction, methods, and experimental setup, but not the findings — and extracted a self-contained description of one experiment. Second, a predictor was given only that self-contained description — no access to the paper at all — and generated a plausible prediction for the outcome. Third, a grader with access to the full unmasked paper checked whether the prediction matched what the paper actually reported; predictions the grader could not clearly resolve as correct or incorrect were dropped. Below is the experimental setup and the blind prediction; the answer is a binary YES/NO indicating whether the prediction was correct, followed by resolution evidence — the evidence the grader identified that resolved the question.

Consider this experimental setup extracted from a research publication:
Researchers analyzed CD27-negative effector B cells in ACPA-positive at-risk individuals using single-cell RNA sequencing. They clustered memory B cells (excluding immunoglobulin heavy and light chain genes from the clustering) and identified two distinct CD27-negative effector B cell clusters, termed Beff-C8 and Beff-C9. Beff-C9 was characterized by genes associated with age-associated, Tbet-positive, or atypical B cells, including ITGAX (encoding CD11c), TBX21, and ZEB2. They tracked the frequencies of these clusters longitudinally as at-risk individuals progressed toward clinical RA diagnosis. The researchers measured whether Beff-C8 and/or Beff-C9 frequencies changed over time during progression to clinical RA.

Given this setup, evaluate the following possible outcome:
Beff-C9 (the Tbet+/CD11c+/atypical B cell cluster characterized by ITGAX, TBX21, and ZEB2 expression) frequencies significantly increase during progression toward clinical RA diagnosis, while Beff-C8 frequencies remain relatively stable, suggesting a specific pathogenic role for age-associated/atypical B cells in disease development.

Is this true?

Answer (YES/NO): NO